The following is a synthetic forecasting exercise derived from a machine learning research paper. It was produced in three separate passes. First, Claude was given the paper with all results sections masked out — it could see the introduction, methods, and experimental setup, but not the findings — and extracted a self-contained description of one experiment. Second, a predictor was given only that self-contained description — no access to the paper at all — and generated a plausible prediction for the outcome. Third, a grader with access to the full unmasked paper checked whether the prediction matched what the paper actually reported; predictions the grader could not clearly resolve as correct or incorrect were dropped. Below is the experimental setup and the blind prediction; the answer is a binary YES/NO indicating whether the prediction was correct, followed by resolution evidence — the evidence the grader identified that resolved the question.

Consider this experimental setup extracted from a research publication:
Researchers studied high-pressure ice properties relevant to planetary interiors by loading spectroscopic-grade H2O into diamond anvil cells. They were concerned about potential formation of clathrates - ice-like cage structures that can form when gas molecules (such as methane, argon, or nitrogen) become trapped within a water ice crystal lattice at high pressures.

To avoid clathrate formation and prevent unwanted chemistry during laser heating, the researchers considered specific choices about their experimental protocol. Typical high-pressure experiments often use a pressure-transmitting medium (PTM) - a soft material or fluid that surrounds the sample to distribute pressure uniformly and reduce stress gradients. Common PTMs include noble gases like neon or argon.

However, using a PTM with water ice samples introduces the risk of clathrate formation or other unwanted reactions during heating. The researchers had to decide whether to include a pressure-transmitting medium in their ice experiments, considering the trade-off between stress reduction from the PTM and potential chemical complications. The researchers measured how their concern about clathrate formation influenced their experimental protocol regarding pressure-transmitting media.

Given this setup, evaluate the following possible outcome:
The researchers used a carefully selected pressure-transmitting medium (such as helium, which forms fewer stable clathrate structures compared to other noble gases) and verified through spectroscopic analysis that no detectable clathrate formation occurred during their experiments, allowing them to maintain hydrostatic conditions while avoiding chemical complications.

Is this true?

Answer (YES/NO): NO